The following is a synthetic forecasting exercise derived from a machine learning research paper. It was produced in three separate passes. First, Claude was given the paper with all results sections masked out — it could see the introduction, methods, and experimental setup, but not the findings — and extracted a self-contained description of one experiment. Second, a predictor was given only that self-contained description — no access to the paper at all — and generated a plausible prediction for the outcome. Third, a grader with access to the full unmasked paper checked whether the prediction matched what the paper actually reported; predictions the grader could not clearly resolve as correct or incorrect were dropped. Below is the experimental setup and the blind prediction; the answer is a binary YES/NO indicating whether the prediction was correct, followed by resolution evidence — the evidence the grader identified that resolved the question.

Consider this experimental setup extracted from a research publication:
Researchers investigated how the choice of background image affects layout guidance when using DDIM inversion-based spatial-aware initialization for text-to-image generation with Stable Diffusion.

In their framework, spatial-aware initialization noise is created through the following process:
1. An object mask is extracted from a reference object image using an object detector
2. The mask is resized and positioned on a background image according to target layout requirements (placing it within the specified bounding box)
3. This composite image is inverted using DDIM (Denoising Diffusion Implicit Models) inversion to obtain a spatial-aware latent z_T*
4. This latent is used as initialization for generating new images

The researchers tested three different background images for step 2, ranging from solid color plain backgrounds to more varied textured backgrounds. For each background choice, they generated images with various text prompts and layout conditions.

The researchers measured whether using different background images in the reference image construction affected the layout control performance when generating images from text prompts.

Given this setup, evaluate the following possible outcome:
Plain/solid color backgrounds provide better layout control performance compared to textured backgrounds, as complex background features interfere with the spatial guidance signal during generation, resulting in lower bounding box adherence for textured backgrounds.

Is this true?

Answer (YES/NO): YES